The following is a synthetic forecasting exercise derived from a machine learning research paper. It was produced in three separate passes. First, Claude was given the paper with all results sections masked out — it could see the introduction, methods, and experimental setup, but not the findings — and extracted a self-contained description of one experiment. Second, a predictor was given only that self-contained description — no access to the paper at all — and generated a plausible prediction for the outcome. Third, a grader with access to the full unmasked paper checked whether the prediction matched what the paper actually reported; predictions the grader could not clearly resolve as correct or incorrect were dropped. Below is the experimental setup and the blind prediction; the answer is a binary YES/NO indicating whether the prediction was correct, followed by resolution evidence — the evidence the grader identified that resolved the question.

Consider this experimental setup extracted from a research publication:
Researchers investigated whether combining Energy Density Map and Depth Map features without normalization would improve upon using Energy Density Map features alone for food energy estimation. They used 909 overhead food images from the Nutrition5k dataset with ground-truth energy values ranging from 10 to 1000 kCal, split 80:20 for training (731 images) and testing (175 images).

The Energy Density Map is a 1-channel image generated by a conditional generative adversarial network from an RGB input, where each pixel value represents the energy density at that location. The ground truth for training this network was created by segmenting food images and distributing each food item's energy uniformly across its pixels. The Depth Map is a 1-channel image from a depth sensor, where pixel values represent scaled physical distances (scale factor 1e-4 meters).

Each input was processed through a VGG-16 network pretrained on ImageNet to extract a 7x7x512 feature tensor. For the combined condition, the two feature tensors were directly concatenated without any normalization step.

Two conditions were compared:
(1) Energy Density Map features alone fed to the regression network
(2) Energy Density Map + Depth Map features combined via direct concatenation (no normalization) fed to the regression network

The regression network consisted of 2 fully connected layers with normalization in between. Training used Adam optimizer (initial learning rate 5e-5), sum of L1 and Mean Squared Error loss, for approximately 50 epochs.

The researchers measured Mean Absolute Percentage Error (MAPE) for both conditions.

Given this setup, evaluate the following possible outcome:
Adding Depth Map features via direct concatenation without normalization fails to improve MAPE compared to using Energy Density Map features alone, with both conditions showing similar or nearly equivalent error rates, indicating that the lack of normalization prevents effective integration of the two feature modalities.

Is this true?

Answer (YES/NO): NO